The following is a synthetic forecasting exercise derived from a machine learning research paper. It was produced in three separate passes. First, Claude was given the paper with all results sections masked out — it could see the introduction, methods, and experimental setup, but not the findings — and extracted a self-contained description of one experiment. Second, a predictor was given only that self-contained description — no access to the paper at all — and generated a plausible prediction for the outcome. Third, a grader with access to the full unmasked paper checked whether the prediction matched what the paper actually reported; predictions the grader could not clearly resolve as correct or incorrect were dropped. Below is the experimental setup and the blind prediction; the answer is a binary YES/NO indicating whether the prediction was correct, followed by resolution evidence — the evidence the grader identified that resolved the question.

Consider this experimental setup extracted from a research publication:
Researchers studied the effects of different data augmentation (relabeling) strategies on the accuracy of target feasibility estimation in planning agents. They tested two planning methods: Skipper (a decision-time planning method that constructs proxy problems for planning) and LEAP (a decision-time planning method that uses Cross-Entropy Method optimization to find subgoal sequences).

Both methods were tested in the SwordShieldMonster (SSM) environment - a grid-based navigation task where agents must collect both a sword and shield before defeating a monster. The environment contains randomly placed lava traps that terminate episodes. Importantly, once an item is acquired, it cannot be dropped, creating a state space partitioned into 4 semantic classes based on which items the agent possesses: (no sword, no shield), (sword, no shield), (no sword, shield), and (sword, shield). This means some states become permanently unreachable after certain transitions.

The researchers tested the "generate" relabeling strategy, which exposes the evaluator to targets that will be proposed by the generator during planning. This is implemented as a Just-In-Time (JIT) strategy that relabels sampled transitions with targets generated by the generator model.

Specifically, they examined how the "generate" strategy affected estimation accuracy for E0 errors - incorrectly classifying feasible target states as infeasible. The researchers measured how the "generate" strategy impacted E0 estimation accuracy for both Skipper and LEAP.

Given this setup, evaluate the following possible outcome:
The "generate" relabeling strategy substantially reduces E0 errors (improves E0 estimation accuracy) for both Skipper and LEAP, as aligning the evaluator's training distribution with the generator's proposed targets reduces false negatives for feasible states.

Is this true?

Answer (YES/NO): NO